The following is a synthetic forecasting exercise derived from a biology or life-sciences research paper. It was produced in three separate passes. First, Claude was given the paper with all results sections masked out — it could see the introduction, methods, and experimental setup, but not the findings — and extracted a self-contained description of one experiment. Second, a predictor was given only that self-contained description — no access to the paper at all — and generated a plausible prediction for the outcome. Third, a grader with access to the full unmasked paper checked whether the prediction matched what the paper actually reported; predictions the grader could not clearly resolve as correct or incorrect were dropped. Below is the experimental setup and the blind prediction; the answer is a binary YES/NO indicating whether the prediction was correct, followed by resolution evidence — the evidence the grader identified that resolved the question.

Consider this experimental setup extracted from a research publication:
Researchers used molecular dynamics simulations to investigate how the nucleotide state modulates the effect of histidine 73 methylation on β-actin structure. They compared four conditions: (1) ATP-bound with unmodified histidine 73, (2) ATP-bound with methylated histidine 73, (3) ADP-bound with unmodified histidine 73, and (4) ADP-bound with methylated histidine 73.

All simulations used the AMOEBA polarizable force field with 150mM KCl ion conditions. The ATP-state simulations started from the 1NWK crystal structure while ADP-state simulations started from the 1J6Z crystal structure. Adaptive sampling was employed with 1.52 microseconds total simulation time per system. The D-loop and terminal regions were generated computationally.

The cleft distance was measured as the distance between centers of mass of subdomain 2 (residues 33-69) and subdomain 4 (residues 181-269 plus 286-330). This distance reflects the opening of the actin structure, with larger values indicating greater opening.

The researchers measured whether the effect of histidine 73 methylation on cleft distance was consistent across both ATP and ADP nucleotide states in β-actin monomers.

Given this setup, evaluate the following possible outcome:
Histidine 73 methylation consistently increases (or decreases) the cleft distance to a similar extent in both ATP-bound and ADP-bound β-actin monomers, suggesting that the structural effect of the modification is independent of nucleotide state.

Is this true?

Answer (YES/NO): NO